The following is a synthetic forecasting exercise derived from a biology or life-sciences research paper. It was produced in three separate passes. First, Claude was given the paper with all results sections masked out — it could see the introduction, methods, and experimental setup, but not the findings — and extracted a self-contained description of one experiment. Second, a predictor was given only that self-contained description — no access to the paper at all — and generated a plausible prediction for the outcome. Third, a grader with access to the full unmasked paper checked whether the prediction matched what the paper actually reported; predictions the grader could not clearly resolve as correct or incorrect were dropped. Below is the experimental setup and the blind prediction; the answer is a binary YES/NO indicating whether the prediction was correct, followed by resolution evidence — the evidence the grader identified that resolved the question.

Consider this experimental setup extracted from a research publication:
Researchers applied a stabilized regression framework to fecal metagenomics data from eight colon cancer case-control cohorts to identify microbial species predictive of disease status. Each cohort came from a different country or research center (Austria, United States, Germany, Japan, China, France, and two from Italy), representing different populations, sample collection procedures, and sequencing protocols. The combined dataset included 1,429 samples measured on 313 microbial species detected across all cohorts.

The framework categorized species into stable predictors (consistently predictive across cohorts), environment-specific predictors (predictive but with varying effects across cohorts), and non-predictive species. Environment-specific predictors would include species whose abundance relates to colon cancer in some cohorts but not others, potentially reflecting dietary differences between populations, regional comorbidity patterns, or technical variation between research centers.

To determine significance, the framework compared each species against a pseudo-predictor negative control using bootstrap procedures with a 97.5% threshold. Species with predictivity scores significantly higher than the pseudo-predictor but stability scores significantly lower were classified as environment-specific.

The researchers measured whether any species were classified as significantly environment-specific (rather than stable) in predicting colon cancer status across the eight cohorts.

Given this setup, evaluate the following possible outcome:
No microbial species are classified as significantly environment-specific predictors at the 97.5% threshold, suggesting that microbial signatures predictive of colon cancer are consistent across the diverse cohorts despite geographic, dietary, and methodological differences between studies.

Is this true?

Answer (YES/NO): YES